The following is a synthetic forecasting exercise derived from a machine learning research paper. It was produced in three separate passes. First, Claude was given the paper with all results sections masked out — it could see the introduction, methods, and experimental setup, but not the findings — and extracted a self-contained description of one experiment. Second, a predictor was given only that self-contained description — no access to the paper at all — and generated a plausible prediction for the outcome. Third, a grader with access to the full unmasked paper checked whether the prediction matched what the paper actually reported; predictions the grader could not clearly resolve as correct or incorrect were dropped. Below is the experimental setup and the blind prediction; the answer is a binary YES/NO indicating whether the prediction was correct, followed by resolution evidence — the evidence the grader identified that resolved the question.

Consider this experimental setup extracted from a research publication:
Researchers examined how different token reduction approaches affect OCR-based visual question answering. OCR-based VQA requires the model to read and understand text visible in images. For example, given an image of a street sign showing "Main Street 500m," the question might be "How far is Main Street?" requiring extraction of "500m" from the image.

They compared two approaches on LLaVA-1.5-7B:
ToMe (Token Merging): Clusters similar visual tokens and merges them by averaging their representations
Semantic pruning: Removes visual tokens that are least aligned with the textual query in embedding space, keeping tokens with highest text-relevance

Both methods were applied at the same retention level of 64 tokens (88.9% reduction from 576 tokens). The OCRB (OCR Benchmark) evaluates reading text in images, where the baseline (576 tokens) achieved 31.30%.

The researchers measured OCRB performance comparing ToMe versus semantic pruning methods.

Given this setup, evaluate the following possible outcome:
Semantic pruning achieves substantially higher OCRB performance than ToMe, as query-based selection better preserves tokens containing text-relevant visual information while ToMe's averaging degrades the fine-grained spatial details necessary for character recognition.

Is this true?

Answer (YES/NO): YES